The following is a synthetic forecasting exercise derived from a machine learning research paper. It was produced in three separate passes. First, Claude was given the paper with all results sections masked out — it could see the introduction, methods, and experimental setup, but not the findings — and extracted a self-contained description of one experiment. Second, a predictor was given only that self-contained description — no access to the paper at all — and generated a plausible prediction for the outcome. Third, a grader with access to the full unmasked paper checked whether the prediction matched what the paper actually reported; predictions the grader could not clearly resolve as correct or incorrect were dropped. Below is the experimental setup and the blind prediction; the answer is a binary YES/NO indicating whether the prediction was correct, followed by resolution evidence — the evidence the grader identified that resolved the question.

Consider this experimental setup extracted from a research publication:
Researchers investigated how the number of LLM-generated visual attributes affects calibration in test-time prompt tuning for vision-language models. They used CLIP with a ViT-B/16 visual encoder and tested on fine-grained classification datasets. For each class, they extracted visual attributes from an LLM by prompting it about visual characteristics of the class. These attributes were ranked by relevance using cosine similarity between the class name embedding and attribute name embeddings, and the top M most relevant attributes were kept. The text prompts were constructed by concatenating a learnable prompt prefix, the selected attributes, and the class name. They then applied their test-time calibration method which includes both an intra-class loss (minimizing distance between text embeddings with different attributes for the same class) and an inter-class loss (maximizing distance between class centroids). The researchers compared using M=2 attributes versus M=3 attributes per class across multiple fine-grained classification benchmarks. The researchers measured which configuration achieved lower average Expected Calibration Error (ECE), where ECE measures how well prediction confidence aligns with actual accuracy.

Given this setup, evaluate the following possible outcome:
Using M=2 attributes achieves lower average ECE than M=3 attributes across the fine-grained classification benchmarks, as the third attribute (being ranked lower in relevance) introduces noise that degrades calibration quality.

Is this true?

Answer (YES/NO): YES